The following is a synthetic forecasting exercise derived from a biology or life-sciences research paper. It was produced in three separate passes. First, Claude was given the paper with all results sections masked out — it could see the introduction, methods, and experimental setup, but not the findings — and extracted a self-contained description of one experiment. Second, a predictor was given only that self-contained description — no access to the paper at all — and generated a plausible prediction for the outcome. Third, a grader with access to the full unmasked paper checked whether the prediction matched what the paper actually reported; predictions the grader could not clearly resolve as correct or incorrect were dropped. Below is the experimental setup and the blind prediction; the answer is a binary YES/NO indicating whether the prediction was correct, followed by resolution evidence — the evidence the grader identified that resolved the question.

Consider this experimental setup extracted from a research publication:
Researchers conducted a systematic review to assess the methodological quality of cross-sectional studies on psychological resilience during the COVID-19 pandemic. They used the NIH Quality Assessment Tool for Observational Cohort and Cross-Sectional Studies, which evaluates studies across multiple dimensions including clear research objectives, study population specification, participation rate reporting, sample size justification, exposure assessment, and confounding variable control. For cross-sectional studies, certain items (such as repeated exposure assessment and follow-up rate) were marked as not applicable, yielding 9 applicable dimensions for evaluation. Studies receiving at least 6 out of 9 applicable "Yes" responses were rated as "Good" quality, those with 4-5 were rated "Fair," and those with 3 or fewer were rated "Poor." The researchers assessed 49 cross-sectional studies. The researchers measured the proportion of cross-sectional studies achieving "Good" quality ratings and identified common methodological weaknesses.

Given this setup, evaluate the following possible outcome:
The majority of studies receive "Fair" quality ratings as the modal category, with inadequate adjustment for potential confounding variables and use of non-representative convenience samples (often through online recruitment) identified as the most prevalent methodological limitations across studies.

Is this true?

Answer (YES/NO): NO